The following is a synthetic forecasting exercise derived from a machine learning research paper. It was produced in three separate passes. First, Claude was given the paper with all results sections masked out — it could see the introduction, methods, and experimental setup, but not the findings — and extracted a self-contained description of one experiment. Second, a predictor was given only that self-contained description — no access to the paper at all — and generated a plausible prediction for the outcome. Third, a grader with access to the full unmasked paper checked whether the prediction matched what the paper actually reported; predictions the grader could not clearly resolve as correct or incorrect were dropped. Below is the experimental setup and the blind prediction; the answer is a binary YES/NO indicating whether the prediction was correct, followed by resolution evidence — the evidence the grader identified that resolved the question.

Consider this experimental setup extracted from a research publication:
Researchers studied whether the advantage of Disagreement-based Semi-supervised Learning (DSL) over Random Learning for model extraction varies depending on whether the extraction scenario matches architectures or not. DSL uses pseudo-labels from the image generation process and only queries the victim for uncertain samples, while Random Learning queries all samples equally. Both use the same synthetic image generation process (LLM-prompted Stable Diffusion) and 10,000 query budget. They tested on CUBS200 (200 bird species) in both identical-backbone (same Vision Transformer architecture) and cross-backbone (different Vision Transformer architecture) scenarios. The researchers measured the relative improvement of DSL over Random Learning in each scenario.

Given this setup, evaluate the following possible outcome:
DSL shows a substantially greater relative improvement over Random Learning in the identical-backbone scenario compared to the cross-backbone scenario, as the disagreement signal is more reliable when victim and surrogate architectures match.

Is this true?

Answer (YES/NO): NO